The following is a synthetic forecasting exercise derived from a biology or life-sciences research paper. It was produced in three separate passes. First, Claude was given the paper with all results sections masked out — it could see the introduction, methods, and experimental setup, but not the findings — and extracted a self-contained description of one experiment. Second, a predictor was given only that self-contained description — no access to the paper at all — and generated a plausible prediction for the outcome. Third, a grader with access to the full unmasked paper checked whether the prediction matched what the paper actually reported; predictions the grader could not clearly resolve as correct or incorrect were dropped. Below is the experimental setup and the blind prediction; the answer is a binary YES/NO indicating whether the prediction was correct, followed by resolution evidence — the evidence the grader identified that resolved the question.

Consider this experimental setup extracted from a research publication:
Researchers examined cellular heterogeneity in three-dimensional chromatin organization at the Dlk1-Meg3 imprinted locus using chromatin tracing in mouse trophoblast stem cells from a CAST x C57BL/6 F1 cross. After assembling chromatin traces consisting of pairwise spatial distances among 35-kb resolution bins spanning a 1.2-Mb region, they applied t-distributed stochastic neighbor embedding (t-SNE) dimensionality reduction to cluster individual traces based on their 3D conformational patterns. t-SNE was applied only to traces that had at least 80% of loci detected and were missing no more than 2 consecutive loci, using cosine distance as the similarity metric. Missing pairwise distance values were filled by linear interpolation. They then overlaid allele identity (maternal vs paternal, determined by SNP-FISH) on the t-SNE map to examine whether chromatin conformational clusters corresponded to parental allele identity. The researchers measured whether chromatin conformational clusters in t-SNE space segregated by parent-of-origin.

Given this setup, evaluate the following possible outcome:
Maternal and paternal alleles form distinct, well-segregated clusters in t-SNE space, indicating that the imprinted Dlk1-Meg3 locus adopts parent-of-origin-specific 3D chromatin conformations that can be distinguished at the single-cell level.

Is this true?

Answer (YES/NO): YES